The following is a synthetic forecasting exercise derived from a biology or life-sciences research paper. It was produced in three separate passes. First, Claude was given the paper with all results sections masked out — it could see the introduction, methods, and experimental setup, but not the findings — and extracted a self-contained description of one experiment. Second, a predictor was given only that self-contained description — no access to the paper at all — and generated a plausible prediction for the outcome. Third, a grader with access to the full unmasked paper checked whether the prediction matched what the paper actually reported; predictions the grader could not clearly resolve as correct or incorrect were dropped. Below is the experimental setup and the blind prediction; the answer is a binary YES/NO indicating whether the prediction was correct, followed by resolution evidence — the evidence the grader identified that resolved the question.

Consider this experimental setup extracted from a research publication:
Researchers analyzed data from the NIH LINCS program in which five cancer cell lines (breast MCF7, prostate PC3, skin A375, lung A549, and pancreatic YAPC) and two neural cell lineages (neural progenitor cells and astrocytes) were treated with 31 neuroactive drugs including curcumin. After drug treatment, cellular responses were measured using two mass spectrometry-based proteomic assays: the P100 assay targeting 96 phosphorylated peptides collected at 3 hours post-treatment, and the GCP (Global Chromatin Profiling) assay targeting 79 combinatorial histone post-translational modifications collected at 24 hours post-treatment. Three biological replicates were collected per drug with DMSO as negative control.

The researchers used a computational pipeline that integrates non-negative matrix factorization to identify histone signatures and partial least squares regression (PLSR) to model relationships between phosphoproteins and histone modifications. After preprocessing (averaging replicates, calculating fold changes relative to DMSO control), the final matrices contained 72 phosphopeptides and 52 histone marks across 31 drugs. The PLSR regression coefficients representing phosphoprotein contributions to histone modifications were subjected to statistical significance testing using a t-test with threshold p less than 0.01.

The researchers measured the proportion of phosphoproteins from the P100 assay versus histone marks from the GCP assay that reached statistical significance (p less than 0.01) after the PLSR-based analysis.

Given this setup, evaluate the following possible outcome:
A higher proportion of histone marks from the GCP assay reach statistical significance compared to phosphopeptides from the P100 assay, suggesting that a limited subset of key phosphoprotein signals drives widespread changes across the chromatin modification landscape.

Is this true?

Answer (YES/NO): NO